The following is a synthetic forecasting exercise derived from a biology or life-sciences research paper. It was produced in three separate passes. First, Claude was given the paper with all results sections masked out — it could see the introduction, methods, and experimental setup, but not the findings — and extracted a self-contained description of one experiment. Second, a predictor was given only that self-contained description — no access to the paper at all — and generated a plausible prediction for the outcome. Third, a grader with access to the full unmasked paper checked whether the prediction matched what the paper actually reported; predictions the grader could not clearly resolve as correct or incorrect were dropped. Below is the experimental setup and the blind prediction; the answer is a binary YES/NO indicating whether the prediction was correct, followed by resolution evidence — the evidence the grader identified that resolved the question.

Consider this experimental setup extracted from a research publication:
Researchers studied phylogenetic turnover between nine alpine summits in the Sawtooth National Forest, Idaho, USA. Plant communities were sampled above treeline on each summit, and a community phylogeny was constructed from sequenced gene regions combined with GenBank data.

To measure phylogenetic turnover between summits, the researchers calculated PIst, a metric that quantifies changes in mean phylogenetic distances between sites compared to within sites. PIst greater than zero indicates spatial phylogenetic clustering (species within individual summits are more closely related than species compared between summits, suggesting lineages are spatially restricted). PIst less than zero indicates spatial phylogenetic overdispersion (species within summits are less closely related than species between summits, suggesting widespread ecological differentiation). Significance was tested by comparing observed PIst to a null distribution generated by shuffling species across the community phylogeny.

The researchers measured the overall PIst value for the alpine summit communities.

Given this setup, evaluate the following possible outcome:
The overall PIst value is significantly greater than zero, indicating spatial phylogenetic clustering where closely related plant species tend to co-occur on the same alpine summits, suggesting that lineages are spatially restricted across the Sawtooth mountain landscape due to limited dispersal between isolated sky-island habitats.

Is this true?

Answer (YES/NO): NO